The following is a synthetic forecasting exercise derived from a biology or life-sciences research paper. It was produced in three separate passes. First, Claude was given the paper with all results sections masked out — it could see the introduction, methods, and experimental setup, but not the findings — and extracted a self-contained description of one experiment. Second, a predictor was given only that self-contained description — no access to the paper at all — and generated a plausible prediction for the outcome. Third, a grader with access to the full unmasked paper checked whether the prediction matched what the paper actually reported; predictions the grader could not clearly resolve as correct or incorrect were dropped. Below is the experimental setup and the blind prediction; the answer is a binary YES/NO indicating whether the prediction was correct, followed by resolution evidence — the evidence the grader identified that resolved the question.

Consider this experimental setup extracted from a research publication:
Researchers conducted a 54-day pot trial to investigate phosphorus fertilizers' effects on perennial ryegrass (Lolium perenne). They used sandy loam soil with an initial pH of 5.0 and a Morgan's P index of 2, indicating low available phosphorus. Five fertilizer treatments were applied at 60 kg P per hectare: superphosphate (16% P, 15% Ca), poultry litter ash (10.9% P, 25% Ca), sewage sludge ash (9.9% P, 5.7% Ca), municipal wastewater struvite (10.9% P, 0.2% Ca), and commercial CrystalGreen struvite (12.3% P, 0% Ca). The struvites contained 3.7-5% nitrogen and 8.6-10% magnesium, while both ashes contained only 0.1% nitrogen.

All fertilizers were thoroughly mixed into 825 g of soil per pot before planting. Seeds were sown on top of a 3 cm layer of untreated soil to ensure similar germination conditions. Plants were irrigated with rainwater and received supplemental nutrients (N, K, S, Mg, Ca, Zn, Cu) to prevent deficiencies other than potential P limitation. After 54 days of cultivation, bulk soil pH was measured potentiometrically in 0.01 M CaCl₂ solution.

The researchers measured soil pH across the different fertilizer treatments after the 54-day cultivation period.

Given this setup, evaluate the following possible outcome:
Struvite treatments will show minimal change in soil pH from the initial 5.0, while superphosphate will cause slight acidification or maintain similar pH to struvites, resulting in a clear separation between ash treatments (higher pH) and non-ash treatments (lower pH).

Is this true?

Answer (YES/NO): NO